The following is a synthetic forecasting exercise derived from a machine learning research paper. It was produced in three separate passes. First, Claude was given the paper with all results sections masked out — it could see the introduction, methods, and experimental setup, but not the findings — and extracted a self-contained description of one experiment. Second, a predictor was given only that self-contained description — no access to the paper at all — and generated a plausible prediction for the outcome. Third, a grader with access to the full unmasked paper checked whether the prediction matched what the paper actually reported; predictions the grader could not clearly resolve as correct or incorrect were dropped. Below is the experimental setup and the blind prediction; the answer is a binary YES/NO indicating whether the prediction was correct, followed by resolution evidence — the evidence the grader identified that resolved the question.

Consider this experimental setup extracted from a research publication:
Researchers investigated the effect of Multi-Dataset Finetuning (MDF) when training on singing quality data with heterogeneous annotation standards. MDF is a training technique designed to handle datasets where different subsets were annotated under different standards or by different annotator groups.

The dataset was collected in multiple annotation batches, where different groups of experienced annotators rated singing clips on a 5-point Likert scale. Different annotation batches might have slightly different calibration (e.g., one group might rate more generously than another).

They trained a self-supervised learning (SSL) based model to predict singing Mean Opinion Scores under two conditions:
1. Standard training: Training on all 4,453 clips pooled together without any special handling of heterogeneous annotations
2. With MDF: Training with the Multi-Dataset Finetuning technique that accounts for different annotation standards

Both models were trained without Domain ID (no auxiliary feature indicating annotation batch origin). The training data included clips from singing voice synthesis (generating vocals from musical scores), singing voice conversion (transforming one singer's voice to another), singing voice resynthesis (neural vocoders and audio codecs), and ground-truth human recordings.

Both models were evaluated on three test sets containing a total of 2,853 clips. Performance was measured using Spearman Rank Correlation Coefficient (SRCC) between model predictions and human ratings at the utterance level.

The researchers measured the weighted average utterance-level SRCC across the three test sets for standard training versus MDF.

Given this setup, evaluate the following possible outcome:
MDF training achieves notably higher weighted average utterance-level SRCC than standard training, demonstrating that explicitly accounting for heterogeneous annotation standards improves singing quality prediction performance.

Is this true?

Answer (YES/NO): NO